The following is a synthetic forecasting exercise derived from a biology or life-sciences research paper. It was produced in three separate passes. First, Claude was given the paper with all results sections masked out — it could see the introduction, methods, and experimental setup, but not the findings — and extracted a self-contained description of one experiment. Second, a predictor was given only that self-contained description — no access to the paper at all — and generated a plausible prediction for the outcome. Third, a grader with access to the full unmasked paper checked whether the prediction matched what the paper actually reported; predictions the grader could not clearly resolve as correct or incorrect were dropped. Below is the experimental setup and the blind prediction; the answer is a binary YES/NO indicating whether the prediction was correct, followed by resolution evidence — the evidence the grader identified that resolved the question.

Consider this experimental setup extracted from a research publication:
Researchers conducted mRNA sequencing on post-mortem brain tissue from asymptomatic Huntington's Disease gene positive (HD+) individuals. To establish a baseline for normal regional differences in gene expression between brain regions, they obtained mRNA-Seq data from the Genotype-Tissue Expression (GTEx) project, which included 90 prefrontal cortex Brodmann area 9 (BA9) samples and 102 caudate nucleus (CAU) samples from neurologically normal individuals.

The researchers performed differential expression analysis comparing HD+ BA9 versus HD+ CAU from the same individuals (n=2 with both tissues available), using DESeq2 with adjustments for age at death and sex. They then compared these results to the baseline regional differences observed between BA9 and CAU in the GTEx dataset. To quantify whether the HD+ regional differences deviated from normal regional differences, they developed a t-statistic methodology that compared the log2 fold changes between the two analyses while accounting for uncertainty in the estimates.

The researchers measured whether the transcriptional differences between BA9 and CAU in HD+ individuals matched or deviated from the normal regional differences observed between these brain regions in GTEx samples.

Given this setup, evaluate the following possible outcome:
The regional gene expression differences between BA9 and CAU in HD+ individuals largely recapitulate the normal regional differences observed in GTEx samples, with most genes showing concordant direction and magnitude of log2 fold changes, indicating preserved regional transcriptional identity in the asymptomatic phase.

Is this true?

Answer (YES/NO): NO